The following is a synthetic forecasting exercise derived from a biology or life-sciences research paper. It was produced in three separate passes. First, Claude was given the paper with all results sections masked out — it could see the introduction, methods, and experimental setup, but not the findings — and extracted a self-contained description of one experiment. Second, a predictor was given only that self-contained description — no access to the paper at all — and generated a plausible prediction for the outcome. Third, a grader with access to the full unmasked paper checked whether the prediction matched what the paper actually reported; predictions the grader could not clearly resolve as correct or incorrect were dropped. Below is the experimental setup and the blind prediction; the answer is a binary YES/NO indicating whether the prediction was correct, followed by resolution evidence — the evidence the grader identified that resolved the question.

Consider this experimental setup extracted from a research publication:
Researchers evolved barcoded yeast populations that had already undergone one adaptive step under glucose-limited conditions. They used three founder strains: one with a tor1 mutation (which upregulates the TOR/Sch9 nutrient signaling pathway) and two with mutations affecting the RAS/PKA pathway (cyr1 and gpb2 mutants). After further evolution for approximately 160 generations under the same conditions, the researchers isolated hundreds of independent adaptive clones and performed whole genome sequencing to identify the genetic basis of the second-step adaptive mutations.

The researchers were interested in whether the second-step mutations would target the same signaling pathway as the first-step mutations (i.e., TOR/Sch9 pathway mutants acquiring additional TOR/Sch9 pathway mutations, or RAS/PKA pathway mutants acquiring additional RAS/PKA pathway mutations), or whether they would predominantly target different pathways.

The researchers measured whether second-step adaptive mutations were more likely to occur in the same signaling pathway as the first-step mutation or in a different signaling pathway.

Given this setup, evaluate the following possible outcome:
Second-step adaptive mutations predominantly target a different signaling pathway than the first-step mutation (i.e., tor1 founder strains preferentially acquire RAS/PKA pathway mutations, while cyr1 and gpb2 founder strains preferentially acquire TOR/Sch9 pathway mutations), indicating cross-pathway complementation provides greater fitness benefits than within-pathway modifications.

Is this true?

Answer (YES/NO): YES